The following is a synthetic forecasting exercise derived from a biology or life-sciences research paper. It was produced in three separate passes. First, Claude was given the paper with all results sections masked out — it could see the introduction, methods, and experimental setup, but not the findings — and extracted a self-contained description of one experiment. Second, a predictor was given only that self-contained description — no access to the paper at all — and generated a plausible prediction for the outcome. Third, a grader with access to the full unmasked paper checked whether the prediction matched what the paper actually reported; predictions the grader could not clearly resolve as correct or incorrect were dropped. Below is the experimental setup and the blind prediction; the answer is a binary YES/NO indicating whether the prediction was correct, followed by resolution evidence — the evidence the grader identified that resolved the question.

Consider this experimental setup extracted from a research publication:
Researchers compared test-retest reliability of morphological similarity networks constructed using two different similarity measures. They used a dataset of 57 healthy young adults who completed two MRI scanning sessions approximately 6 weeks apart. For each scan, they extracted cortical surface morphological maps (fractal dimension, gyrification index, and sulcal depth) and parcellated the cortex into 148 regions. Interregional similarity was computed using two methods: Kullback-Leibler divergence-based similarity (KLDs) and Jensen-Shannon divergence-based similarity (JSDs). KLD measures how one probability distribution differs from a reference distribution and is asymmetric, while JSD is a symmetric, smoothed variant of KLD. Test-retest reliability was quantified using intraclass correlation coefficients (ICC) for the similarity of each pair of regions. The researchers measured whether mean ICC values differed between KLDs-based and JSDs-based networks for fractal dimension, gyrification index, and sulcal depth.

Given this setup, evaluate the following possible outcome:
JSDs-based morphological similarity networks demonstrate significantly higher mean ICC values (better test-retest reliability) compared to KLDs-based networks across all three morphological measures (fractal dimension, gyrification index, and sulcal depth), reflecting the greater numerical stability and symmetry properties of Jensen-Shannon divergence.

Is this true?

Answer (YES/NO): YES